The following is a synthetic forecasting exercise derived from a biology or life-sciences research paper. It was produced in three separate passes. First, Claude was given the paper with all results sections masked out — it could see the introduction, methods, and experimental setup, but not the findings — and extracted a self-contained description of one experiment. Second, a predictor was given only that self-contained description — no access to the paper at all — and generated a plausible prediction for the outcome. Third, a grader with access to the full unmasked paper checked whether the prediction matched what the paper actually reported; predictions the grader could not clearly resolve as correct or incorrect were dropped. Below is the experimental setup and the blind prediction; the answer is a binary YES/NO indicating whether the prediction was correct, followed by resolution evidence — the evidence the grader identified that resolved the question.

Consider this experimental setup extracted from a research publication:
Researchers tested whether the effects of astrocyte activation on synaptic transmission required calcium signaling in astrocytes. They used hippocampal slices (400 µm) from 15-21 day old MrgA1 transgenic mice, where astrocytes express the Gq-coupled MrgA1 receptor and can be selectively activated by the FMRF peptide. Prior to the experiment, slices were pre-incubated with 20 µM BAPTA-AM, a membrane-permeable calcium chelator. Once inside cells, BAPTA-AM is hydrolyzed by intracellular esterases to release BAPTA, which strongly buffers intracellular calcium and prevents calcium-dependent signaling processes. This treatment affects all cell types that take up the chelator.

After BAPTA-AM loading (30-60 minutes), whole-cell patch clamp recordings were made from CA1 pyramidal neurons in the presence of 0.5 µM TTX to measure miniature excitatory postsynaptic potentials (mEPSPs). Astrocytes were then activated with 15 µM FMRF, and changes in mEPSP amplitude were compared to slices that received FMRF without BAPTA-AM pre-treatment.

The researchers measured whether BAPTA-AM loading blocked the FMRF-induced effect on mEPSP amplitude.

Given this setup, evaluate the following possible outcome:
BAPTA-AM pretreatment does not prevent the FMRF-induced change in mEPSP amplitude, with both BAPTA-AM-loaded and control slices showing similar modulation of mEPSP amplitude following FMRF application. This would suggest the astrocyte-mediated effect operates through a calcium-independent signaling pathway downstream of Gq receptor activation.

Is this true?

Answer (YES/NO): NO